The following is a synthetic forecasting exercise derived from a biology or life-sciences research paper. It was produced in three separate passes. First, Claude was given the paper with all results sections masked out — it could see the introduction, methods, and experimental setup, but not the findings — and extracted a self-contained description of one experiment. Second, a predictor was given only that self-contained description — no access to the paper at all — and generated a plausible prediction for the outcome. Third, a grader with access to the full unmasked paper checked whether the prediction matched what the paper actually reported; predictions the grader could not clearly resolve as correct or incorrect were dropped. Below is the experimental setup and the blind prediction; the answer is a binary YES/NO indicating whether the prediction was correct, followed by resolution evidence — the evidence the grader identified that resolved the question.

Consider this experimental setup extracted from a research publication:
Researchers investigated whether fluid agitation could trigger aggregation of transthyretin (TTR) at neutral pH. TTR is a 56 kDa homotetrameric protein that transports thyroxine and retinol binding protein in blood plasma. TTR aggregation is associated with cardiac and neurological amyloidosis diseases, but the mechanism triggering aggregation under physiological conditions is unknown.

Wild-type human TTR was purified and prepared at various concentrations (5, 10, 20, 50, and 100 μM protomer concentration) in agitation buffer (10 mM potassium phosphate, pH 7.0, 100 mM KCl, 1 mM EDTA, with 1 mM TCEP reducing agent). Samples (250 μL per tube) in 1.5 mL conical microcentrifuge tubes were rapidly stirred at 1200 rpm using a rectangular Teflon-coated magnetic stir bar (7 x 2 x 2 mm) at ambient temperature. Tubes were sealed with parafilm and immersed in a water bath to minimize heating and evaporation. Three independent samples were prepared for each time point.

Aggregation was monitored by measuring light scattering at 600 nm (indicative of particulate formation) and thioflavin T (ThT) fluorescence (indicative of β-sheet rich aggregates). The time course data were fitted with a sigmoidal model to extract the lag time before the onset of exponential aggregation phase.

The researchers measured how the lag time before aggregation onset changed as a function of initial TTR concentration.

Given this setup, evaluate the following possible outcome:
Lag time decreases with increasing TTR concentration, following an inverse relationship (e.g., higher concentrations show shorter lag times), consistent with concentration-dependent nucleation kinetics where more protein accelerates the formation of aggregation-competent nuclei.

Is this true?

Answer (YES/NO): NO